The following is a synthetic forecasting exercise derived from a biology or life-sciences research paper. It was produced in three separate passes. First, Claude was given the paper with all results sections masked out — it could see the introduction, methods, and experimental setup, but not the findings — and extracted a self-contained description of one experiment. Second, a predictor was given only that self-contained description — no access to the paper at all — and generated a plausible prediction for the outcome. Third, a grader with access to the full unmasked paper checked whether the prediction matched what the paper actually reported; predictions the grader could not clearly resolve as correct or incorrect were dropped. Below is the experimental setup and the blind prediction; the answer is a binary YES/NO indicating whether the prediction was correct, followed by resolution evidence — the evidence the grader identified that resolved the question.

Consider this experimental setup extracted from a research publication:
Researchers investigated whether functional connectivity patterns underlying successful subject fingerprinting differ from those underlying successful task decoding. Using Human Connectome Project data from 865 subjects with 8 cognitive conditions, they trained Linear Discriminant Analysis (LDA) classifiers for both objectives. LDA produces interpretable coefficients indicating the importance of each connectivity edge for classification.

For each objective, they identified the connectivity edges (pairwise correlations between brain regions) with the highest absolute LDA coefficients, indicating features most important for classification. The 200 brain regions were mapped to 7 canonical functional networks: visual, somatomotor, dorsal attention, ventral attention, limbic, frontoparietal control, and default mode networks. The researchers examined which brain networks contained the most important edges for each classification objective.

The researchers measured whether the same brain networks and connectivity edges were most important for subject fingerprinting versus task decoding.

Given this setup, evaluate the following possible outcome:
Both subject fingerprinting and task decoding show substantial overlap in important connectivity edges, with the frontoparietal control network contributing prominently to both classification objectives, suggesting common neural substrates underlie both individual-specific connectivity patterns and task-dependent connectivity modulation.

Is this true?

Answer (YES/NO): NO